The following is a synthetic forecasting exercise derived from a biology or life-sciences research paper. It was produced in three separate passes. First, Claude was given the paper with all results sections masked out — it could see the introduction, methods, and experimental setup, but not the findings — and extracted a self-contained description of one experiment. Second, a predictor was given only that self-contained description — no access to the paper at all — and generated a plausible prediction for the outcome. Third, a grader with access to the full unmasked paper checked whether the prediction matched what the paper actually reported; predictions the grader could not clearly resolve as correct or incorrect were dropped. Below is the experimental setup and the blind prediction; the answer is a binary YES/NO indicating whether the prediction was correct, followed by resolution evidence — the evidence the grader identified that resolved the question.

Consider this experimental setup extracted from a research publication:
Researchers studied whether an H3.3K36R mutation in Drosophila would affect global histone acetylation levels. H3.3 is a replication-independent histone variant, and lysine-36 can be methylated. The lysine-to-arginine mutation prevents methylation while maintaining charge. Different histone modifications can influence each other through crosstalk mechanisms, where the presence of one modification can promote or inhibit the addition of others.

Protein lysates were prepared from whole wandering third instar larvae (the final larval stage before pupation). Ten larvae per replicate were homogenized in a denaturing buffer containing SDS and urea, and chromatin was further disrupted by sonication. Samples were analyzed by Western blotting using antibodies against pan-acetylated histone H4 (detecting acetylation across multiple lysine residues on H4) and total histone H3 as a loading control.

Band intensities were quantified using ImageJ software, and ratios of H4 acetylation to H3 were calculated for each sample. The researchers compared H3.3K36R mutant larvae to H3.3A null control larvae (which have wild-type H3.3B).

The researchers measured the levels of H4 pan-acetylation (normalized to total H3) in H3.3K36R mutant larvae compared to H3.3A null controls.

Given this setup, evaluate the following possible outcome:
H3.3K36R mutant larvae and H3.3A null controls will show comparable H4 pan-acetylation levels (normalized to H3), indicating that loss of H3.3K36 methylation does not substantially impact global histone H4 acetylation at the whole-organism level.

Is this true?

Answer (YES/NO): NO